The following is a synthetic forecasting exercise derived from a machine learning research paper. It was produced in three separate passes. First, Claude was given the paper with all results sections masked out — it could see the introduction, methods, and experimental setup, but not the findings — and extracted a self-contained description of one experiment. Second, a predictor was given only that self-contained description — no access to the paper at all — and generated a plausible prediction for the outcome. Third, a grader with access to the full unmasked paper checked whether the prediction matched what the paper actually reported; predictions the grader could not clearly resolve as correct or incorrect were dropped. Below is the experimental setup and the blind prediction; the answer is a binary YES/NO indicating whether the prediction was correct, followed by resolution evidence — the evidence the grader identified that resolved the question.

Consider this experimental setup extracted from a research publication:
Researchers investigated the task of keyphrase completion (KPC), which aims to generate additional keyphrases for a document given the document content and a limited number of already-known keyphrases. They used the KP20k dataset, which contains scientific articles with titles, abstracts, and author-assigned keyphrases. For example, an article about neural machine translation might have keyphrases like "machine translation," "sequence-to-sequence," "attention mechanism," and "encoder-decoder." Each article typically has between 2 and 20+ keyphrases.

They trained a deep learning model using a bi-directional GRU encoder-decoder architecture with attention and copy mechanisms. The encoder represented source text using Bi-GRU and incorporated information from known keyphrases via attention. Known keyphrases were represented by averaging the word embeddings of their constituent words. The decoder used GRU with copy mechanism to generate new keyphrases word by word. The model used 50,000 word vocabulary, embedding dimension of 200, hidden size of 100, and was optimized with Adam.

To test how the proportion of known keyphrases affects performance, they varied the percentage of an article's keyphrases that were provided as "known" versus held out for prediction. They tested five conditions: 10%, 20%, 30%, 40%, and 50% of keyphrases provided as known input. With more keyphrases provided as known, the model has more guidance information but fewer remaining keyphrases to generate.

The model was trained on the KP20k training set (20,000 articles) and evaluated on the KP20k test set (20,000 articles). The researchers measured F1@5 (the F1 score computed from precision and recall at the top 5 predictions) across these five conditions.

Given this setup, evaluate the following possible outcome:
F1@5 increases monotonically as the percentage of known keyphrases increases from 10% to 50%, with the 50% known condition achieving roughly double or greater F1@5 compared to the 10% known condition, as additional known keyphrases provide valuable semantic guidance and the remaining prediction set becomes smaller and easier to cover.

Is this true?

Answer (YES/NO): NO